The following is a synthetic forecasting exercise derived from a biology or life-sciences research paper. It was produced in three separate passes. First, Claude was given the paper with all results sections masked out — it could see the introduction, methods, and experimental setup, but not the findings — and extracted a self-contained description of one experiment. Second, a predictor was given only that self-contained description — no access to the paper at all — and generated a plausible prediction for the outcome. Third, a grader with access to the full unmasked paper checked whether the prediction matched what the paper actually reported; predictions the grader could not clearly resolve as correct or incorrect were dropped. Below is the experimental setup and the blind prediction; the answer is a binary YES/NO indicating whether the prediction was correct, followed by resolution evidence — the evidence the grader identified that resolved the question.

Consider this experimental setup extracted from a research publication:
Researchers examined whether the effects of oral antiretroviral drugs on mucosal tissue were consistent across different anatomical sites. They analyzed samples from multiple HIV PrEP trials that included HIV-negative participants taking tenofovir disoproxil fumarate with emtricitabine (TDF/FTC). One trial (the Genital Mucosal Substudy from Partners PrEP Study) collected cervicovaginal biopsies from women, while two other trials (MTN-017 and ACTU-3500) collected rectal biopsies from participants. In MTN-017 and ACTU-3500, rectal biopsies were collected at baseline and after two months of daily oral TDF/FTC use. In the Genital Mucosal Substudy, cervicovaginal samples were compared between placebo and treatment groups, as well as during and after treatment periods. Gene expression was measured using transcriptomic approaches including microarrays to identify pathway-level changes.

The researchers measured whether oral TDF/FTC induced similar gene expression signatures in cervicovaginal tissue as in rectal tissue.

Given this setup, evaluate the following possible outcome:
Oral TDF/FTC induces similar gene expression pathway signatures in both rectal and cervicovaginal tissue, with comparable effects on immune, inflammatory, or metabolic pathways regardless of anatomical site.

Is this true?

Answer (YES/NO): NO